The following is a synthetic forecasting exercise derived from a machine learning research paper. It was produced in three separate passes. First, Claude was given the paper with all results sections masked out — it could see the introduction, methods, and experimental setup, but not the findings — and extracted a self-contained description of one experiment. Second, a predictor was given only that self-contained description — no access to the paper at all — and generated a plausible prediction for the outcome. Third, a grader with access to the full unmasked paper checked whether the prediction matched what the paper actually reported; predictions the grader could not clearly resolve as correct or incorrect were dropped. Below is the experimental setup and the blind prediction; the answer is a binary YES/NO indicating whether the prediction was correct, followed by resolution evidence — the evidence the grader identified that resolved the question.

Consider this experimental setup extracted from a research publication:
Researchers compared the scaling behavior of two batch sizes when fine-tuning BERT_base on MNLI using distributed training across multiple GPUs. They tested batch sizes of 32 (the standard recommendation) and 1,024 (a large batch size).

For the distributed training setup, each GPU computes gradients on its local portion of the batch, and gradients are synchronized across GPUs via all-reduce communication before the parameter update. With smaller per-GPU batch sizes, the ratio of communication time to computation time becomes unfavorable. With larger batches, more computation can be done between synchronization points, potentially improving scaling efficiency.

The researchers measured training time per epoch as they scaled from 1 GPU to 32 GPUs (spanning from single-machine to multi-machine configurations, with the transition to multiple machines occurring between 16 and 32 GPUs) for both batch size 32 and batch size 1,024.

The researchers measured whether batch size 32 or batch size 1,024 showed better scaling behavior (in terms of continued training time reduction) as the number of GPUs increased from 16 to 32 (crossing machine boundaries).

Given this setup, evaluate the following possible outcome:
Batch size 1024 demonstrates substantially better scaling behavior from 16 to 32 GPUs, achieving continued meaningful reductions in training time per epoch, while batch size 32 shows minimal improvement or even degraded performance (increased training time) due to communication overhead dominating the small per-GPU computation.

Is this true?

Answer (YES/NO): YES